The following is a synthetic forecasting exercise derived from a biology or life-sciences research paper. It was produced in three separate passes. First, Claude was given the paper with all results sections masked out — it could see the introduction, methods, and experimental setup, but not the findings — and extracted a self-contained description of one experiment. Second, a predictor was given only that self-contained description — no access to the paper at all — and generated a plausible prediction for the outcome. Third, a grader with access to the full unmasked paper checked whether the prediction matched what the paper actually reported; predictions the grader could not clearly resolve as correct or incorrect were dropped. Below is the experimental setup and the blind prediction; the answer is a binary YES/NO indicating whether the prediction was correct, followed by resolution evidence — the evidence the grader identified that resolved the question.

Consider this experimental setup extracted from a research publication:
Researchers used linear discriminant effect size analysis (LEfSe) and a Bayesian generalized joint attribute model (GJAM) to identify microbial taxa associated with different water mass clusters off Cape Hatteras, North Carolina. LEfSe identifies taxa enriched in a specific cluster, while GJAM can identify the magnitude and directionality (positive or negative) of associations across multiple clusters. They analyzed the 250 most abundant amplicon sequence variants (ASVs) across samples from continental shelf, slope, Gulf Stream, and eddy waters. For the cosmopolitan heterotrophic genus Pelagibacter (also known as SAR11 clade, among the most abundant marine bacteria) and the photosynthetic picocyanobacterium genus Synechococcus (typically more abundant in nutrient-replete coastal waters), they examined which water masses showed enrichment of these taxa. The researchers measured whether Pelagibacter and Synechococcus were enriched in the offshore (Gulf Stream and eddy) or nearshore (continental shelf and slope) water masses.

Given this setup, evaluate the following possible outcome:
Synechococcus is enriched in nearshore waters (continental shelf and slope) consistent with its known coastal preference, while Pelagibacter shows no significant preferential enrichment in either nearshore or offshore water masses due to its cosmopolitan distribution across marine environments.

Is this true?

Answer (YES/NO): NO